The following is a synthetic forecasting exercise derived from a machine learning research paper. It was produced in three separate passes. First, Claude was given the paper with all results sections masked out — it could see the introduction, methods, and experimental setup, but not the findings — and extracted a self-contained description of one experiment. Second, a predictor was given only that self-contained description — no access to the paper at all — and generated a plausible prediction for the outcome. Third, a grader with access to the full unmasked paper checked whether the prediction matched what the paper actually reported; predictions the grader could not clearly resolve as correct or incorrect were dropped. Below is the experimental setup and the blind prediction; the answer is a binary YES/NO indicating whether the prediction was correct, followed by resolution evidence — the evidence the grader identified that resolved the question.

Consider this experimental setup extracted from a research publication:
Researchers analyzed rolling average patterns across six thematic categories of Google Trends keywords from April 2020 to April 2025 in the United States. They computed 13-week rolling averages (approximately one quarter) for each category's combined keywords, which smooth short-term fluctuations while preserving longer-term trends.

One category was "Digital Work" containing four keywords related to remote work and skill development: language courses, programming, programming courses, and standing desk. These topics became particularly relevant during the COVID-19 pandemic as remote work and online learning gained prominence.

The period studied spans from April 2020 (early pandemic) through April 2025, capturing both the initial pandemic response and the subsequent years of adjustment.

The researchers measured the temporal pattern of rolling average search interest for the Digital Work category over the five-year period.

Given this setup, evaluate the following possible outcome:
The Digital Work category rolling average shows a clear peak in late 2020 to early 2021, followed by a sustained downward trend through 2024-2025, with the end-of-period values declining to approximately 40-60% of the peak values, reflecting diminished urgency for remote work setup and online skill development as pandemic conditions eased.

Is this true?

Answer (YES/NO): NO